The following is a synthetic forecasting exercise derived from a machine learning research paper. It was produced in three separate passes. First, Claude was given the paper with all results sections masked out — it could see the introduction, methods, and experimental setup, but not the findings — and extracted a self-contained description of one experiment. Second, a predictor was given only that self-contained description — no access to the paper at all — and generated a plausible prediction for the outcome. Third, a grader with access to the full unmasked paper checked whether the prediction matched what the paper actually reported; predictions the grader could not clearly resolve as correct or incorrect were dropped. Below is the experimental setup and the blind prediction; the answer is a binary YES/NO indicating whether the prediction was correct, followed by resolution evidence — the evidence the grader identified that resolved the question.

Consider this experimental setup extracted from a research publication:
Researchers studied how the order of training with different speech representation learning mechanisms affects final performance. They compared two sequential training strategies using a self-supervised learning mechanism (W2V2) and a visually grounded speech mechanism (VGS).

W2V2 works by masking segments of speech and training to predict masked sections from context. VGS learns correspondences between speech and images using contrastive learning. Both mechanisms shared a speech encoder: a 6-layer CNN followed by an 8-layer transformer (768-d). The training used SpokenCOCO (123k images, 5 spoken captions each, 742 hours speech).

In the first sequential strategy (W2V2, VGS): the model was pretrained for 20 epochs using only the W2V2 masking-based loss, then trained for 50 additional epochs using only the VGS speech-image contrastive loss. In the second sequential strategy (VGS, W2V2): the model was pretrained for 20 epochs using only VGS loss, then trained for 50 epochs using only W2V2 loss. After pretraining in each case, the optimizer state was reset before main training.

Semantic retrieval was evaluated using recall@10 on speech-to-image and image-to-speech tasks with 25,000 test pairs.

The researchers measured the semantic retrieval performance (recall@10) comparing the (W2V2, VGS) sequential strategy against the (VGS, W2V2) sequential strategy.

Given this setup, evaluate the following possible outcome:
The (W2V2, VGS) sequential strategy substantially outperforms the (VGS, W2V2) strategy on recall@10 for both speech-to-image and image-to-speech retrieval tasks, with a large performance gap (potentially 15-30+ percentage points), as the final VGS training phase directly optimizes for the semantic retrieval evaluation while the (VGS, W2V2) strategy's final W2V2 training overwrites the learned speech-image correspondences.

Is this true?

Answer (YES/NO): NO